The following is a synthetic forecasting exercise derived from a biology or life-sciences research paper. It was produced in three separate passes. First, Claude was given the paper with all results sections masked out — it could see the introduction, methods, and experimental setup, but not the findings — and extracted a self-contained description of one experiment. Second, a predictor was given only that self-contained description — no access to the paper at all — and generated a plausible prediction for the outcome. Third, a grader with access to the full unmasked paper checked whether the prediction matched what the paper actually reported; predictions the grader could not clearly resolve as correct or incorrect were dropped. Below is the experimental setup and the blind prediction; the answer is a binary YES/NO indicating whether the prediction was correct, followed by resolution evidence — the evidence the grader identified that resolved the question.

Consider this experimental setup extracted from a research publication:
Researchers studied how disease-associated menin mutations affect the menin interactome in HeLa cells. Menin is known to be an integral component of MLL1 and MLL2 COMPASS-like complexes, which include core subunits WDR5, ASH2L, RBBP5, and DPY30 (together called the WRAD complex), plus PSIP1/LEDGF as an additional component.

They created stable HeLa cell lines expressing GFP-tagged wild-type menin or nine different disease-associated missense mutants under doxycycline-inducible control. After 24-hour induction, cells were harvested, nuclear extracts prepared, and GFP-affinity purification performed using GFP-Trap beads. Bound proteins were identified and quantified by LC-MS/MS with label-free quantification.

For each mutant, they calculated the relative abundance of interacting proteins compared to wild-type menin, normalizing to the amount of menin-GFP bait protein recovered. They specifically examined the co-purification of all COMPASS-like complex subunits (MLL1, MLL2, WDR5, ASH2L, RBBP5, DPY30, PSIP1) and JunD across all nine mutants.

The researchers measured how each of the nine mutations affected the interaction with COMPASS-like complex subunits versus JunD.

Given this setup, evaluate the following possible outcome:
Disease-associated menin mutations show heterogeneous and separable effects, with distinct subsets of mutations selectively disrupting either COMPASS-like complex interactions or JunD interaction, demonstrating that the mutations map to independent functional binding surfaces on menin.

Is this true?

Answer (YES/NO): NO